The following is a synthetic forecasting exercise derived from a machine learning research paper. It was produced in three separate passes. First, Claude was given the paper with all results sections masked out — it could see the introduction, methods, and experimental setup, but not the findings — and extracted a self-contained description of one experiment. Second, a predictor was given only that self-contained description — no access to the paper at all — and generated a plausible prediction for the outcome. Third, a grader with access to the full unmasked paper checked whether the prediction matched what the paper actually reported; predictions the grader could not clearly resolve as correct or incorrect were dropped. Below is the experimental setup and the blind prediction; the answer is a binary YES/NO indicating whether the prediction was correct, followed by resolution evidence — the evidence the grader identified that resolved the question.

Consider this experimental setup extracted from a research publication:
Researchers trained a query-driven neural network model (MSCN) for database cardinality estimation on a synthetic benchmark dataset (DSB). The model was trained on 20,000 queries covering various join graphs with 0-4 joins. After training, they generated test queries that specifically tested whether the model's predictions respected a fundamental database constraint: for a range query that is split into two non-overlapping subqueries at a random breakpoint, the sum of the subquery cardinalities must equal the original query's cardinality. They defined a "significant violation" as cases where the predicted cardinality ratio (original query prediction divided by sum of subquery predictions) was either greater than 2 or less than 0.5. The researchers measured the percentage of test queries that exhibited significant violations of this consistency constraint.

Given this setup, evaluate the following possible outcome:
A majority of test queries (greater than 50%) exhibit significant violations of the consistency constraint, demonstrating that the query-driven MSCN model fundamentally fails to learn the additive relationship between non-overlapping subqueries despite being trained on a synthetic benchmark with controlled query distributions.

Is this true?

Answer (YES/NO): NO